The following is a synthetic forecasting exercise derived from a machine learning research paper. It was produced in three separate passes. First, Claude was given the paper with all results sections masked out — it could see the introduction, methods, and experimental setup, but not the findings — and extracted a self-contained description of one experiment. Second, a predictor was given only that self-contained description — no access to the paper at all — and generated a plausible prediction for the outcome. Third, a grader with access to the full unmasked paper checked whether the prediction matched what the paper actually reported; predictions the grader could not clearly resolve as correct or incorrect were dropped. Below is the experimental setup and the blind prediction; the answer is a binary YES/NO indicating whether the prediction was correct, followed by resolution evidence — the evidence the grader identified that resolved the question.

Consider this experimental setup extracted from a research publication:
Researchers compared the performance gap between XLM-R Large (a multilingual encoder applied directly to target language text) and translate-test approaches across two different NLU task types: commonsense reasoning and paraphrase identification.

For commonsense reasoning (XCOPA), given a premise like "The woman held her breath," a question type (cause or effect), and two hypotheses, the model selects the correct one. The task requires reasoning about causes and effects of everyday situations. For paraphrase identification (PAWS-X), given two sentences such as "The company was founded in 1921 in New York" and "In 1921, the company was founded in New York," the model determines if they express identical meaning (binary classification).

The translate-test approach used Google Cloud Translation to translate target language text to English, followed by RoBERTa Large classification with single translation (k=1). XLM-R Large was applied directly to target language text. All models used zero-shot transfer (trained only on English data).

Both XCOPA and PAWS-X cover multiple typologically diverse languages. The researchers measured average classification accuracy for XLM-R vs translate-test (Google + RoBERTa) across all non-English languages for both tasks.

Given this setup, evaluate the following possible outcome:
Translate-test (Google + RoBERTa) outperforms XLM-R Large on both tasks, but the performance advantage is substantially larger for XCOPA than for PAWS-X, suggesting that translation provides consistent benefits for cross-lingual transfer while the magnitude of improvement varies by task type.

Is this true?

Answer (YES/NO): NO